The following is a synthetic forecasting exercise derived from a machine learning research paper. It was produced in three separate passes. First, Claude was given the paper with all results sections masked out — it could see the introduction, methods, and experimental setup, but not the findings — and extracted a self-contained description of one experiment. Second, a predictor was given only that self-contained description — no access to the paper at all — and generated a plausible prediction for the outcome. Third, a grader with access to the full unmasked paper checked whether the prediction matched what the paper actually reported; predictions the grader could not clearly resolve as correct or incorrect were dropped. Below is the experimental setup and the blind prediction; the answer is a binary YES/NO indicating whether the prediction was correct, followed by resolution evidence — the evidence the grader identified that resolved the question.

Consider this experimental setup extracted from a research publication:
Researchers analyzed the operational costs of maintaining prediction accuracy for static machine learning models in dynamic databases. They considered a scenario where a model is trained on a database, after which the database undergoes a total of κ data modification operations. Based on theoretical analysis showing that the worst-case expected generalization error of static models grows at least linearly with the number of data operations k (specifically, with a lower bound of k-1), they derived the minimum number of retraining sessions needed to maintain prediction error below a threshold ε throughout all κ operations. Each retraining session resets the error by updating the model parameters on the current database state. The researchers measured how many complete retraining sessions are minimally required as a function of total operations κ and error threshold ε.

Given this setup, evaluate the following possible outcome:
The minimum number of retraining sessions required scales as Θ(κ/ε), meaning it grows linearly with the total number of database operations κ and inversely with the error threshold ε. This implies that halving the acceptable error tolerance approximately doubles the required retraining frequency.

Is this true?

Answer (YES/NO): NO